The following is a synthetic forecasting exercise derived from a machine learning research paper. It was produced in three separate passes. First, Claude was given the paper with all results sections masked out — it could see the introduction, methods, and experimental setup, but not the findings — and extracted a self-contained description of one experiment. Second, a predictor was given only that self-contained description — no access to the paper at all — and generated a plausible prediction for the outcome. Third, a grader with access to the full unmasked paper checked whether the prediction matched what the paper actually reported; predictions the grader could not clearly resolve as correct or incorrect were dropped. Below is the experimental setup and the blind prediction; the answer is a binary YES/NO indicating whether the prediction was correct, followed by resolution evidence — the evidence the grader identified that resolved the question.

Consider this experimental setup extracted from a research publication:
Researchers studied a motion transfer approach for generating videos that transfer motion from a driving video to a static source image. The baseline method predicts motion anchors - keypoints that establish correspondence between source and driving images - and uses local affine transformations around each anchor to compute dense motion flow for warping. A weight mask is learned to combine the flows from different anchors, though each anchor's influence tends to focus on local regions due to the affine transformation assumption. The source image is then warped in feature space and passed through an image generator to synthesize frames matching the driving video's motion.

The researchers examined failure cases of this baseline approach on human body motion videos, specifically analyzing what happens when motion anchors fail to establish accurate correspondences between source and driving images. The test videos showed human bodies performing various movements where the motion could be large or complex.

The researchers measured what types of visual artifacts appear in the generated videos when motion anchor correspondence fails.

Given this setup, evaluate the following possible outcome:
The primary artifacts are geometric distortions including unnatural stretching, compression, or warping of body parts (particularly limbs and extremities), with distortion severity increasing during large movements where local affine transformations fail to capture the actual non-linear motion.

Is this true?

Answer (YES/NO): NO